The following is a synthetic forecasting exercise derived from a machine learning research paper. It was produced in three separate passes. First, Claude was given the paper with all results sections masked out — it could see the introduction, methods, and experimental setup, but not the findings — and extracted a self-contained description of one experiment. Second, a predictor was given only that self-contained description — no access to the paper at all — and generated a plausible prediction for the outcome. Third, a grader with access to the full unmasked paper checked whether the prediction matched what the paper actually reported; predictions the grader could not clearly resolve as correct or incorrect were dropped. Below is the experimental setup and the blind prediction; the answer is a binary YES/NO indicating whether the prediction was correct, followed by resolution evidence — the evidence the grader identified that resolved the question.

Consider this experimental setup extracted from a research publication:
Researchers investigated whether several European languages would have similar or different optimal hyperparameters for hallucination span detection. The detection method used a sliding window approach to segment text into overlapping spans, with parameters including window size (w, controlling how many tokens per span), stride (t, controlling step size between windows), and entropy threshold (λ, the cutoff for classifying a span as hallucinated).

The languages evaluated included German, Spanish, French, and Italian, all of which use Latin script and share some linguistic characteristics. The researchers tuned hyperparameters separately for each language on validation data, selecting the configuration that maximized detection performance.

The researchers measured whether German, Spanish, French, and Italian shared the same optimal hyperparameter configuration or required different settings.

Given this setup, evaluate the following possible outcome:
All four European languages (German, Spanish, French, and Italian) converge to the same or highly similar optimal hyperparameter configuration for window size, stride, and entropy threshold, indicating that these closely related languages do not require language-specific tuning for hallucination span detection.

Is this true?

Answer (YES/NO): NO